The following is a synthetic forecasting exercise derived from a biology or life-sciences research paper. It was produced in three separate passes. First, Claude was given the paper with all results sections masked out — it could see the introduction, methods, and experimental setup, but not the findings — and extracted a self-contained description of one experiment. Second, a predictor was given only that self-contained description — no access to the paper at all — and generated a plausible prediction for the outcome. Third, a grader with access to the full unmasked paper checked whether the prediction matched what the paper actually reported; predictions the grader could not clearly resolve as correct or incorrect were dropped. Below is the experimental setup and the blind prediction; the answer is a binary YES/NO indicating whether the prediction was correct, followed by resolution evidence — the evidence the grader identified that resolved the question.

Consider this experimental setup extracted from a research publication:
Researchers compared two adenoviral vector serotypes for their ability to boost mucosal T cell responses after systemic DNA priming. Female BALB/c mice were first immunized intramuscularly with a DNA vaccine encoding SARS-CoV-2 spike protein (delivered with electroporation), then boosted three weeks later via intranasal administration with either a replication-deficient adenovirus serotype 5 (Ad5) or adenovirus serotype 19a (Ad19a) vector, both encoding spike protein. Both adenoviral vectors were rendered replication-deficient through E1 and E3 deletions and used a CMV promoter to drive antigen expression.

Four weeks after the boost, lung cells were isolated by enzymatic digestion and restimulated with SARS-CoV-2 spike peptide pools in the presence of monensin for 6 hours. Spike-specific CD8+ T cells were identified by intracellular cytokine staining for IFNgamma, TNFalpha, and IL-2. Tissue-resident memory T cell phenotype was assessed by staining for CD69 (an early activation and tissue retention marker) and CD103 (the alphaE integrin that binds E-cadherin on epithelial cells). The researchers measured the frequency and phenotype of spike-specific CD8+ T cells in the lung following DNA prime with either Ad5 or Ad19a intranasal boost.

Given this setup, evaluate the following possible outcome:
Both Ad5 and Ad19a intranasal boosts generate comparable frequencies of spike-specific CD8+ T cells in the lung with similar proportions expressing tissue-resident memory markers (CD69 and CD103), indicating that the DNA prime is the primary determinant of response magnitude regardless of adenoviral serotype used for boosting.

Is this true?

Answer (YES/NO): NO